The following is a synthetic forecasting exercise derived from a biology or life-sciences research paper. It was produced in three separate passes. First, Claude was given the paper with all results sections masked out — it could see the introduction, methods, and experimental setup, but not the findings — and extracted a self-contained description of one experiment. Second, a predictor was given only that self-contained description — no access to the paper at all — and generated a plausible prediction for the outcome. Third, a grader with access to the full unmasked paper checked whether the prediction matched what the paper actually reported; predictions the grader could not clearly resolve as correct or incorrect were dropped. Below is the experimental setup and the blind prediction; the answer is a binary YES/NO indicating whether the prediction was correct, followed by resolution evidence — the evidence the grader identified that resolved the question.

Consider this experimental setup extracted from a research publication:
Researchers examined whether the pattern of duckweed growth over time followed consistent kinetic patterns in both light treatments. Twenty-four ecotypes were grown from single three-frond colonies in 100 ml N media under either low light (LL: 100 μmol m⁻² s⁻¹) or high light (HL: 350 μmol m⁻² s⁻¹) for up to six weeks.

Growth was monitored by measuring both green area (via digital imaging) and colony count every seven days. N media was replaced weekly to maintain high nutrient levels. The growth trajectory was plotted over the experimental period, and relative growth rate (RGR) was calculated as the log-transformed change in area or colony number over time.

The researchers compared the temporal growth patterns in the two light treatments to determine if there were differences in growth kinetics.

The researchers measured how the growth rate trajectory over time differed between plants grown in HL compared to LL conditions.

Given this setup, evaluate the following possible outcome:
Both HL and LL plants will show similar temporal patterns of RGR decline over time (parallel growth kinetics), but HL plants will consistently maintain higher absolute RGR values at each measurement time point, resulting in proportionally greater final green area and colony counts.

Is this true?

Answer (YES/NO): NO